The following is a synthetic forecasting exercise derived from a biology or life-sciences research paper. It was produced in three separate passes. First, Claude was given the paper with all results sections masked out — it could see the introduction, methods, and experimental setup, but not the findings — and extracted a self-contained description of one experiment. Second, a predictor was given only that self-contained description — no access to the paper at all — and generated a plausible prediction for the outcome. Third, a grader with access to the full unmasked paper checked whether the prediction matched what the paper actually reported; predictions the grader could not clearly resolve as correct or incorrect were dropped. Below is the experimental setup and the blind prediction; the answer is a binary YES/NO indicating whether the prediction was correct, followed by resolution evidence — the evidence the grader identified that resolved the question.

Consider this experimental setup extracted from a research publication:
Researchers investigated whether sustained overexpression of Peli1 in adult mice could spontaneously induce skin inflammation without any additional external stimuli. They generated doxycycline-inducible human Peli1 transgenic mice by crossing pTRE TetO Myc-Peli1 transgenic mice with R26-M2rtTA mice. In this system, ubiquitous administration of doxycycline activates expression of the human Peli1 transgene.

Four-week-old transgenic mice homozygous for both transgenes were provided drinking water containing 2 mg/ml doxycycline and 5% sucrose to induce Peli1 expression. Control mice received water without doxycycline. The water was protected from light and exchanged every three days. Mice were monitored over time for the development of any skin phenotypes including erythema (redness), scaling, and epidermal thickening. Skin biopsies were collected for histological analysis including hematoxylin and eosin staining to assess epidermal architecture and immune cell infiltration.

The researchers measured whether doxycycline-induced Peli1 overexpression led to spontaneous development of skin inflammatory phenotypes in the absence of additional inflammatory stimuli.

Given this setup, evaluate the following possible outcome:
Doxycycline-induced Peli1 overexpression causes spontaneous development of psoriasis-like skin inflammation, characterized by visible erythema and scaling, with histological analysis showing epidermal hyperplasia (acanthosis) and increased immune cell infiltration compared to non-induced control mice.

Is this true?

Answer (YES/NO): YES